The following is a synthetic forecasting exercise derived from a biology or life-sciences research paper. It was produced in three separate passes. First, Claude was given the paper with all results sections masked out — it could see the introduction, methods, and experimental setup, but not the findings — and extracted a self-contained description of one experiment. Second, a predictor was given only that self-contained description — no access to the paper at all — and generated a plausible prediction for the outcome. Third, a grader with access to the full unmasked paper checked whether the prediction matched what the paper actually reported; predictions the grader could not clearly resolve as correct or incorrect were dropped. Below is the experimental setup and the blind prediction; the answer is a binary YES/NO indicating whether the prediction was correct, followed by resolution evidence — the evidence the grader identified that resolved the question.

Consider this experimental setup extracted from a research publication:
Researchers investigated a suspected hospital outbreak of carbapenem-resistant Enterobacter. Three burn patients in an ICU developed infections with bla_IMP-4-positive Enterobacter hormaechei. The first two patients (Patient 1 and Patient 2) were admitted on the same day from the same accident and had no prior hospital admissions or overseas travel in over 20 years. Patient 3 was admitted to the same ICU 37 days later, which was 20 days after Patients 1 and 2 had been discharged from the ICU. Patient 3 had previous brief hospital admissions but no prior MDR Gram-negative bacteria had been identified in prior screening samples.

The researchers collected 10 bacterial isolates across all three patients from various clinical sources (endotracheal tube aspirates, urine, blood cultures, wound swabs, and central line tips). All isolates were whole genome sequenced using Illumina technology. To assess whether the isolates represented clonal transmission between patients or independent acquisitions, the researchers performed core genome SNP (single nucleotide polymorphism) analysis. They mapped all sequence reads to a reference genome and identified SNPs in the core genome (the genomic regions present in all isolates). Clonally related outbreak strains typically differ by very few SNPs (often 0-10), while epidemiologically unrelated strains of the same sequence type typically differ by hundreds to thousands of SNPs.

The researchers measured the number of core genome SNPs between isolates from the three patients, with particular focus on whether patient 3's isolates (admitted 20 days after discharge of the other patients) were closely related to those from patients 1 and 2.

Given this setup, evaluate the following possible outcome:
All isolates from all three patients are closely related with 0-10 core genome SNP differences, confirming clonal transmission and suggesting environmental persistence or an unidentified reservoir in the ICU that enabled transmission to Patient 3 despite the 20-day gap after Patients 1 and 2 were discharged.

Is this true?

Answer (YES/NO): YES